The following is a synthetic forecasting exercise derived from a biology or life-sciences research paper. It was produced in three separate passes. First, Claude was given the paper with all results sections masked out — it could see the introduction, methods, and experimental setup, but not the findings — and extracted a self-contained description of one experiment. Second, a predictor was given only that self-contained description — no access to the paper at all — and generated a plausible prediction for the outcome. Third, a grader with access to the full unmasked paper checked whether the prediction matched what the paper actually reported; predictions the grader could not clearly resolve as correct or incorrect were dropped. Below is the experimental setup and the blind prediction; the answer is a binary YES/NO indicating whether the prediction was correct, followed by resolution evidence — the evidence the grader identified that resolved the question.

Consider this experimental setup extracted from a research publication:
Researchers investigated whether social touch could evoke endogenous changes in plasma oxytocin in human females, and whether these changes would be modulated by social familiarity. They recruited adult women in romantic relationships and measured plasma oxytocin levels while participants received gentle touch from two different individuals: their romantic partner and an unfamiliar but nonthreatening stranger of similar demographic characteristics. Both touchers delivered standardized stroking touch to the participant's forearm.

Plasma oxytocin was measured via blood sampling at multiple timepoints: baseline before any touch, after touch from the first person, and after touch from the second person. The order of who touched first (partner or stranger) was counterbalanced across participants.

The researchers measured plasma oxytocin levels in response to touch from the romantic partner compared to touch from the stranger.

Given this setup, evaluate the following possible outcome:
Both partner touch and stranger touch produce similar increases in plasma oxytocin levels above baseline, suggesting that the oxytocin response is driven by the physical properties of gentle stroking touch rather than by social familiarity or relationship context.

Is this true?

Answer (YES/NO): NO